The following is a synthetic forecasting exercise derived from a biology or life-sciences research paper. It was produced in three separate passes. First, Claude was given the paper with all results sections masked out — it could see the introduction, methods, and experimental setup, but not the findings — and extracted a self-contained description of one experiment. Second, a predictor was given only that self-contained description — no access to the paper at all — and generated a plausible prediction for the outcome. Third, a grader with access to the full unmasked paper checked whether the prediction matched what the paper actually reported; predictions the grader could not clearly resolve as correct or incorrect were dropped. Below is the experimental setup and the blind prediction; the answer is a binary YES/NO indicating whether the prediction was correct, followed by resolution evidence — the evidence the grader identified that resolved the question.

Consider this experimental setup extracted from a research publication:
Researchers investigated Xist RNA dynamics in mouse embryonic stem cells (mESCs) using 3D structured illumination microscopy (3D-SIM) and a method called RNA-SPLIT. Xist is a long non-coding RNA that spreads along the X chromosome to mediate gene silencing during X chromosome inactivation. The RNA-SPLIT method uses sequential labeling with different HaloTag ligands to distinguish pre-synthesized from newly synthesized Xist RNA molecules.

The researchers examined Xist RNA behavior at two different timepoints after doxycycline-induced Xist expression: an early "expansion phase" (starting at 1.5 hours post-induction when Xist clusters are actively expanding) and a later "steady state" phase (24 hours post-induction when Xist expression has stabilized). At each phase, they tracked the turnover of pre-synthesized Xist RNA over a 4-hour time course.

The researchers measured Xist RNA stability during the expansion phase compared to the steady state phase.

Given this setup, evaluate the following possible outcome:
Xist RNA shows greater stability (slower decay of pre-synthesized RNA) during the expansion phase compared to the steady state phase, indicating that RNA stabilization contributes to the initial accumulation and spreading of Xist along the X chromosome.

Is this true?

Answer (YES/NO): NO